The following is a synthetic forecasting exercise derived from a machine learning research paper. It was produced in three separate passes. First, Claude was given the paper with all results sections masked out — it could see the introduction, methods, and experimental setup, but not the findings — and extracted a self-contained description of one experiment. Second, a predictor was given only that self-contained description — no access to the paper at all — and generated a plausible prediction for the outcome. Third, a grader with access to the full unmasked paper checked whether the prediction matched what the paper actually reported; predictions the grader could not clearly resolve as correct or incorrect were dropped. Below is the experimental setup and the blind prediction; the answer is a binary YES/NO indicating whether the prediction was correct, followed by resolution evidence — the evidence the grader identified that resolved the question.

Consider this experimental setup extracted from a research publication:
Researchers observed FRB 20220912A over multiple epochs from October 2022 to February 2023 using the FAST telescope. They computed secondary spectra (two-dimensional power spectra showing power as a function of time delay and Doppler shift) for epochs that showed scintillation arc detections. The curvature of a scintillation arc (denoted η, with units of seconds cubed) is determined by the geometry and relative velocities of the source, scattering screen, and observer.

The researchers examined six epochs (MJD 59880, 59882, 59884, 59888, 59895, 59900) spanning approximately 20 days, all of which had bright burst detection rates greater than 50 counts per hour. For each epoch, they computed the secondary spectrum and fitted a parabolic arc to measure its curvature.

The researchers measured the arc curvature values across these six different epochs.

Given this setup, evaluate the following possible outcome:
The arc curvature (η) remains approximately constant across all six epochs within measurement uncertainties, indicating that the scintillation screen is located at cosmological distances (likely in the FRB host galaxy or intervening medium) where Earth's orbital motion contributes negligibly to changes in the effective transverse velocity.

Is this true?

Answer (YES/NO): NO